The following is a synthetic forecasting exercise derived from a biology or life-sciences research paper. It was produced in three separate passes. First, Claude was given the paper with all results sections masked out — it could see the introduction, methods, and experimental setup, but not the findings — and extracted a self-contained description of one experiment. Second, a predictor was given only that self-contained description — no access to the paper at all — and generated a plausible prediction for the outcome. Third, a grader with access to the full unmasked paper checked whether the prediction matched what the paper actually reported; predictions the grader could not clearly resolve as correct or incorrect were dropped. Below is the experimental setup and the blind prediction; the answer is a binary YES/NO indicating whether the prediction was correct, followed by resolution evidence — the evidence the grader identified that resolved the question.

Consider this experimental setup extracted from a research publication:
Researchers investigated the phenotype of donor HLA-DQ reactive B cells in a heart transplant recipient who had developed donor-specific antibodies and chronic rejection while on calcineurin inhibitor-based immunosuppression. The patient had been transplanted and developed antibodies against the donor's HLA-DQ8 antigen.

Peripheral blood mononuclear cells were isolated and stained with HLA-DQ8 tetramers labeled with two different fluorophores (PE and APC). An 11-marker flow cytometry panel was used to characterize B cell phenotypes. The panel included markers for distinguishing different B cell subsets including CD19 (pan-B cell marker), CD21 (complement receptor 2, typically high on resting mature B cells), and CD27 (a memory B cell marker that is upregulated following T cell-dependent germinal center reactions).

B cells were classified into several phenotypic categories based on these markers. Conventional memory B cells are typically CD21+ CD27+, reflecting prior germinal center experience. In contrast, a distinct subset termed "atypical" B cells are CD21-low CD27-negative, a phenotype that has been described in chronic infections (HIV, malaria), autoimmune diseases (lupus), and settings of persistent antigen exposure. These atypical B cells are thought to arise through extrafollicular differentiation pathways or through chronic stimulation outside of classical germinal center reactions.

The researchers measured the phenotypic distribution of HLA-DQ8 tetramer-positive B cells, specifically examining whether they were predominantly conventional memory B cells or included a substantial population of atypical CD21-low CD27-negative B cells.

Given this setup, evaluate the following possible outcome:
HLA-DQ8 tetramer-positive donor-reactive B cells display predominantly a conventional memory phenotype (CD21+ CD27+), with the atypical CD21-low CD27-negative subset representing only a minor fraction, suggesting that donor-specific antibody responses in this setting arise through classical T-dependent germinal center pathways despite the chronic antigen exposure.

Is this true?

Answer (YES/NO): NO